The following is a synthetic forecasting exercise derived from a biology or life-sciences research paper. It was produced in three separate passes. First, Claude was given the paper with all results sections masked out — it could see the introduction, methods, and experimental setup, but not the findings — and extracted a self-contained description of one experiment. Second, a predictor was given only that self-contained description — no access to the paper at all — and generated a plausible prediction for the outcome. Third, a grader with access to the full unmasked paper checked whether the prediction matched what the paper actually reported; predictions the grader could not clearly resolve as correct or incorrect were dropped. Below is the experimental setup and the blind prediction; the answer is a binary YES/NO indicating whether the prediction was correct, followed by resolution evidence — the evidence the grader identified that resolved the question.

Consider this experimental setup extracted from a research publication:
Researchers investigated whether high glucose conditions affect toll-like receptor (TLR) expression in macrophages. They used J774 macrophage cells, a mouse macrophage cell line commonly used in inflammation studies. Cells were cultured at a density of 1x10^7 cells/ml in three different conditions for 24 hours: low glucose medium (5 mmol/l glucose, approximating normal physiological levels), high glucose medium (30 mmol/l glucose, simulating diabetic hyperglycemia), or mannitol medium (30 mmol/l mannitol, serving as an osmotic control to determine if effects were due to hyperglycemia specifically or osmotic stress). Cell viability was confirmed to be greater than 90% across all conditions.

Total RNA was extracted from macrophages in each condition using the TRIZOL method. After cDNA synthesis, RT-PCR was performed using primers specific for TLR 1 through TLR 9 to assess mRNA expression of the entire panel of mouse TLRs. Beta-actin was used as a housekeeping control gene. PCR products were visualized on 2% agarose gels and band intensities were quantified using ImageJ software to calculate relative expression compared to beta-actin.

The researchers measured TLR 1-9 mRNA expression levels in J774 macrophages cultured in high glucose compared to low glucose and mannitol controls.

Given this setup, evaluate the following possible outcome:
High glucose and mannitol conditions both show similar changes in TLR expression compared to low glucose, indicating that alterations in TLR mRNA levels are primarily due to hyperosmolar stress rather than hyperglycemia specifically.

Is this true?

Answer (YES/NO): NO